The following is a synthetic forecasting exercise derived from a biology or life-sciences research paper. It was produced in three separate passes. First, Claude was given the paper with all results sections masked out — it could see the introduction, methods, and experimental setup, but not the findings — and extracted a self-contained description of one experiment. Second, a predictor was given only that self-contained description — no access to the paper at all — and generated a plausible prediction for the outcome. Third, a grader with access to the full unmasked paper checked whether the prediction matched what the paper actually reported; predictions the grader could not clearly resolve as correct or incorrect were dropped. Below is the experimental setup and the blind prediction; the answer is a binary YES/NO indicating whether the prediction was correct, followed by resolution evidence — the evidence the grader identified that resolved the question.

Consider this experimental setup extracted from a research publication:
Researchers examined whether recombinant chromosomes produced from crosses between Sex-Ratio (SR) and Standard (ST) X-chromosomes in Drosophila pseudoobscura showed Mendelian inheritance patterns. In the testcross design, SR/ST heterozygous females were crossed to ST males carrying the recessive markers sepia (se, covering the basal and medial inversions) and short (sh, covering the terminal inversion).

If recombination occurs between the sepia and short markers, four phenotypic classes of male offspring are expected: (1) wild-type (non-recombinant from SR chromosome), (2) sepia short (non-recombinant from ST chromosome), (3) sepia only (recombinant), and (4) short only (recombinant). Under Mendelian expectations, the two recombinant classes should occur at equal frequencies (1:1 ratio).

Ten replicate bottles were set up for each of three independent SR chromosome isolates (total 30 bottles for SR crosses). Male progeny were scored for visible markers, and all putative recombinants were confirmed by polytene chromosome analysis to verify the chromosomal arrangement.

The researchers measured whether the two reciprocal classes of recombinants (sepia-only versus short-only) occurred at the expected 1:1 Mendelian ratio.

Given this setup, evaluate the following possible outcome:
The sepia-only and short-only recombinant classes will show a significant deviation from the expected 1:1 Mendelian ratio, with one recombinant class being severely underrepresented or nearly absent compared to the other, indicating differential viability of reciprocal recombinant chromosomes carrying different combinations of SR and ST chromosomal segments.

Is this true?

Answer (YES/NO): YES